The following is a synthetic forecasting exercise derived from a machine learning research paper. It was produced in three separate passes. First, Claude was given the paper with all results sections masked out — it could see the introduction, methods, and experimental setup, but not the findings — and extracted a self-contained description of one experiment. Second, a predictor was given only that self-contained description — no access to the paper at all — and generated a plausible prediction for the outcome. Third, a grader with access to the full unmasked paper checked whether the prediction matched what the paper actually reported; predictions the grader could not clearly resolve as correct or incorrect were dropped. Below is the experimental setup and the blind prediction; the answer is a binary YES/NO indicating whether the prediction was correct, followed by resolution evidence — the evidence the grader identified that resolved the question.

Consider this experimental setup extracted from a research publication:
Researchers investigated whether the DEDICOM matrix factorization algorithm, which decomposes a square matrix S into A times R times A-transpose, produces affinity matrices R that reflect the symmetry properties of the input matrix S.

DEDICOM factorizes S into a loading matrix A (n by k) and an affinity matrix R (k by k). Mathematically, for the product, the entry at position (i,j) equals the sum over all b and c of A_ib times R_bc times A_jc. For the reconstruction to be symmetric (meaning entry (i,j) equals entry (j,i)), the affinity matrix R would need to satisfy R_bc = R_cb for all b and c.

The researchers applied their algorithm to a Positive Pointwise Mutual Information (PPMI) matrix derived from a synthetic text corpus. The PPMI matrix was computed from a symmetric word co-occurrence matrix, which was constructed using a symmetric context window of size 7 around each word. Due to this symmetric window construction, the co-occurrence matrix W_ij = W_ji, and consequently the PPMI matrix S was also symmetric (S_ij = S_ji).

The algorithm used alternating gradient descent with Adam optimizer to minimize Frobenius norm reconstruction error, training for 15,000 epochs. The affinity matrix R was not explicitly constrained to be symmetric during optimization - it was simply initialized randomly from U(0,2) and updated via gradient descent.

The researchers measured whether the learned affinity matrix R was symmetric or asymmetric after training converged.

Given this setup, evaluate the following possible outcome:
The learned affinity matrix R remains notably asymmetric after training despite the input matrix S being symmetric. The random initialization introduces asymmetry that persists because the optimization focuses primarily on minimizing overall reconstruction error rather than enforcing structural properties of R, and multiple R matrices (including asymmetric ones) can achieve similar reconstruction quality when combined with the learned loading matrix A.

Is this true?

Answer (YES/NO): NO